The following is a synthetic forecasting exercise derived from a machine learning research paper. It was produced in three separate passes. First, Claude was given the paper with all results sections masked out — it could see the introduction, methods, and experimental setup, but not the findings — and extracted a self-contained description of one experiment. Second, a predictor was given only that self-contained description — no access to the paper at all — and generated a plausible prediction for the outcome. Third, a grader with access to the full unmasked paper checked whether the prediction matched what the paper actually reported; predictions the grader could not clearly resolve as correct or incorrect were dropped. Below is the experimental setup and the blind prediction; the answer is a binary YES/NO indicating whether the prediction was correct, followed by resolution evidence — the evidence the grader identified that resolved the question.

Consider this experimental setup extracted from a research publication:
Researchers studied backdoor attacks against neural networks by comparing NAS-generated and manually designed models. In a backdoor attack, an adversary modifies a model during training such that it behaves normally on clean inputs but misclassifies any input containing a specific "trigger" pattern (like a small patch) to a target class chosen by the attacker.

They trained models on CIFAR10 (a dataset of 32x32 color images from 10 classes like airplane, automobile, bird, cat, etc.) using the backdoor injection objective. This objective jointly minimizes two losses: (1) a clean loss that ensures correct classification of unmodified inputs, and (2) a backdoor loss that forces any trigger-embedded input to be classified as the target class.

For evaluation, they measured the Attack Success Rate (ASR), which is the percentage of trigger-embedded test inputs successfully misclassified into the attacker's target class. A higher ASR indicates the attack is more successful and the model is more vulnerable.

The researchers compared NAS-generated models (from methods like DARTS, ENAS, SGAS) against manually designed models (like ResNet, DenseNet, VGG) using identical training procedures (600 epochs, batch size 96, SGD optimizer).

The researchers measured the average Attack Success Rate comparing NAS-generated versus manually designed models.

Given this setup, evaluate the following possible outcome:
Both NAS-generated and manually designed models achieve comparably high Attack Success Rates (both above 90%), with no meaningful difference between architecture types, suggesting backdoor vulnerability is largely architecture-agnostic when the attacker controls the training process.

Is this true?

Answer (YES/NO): NO